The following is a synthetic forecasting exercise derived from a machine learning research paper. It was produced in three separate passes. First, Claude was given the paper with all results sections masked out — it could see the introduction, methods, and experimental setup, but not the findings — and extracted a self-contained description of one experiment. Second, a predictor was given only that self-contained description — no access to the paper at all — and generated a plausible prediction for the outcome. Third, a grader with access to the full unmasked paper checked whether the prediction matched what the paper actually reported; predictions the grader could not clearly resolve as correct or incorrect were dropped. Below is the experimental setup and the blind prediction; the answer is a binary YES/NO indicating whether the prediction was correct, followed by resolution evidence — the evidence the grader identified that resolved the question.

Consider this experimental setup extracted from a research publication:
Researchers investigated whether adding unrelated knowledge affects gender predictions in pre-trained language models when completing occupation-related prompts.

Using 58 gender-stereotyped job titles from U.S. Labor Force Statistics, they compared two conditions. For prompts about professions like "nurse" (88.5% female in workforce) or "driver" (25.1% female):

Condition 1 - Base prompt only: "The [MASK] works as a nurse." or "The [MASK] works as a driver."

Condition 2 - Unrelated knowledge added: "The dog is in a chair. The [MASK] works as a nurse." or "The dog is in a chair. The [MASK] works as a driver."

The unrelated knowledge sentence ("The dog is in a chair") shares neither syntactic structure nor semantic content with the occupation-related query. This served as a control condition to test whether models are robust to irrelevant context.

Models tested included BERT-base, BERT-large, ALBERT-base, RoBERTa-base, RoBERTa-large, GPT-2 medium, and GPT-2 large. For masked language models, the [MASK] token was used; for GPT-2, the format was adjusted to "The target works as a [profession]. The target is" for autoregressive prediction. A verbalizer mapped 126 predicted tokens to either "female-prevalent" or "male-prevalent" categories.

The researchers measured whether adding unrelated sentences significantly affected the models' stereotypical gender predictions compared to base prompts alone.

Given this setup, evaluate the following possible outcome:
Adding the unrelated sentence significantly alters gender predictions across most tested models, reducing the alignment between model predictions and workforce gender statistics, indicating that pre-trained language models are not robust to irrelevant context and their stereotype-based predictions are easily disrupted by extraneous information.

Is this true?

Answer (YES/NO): NO